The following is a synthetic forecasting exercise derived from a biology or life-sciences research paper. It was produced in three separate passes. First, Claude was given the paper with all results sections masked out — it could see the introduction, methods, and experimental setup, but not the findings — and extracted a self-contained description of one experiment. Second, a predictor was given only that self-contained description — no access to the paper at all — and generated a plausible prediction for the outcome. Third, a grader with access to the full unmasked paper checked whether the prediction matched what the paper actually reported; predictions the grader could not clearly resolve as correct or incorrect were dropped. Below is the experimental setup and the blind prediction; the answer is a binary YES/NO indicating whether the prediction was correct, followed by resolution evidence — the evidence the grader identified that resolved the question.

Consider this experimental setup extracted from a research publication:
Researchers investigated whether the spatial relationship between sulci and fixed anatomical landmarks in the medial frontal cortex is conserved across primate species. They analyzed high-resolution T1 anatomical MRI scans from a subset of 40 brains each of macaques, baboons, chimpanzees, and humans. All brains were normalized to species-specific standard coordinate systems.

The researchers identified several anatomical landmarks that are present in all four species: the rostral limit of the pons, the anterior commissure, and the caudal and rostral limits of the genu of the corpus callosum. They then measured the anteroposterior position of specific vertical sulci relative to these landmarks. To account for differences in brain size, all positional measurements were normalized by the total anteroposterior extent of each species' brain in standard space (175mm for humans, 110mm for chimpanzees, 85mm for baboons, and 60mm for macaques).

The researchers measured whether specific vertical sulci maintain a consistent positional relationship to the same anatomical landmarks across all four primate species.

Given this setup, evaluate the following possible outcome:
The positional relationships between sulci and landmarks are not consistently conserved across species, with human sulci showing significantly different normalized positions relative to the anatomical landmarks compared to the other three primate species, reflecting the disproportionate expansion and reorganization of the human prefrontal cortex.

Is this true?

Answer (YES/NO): NO